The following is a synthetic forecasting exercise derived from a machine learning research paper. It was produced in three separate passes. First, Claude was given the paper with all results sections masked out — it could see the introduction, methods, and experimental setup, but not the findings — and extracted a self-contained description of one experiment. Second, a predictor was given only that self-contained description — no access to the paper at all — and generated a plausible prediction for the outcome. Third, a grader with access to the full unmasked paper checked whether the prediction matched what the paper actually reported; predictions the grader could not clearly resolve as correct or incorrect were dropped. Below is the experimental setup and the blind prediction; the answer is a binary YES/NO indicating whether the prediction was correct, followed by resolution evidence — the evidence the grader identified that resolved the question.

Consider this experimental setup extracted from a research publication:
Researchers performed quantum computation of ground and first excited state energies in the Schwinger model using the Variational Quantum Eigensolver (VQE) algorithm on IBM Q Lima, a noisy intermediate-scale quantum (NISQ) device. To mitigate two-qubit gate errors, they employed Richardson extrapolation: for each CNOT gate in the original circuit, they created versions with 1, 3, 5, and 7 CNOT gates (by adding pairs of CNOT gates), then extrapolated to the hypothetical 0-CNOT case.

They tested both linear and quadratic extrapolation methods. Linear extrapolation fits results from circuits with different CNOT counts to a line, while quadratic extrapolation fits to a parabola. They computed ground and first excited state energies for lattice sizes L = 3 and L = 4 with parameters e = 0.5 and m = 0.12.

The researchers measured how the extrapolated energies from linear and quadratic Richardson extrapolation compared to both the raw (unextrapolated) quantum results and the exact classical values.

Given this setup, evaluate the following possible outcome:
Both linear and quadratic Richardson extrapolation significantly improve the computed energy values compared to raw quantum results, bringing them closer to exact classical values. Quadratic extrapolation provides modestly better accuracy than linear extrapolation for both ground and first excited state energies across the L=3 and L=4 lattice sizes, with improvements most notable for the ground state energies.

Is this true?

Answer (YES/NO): NO